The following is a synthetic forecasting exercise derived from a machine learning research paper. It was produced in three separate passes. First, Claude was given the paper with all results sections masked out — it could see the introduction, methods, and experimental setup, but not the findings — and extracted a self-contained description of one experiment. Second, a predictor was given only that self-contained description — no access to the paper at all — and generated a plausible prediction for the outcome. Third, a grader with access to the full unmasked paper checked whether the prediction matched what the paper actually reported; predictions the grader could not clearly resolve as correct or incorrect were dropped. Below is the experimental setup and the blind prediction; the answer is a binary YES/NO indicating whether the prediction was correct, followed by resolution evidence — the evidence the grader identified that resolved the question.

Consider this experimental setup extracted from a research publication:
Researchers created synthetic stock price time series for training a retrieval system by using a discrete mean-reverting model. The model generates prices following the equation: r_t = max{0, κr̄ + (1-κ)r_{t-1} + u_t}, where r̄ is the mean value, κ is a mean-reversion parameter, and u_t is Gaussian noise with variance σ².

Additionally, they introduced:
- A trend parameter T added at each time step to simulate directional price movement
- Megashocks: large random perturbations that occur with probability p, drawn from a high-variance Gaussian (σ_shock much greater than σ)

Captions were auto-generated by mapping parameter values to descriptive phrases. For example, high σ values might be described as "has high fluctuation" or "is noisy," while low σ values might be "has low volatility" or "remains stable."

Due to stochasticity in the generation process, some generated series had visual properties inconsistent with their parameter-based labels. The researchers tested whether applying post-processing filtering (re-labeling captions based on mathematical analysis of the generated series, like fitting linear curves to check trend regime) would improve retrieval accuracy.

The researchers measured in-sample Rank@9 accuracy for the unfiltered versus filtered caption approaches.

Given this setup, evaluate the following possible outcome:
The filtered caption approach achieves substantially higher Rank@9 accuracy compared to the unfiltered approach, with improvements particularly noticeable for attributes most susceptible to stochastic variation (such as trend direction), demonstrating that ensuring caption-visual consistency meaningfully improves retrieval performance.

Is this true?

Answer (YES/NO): YES